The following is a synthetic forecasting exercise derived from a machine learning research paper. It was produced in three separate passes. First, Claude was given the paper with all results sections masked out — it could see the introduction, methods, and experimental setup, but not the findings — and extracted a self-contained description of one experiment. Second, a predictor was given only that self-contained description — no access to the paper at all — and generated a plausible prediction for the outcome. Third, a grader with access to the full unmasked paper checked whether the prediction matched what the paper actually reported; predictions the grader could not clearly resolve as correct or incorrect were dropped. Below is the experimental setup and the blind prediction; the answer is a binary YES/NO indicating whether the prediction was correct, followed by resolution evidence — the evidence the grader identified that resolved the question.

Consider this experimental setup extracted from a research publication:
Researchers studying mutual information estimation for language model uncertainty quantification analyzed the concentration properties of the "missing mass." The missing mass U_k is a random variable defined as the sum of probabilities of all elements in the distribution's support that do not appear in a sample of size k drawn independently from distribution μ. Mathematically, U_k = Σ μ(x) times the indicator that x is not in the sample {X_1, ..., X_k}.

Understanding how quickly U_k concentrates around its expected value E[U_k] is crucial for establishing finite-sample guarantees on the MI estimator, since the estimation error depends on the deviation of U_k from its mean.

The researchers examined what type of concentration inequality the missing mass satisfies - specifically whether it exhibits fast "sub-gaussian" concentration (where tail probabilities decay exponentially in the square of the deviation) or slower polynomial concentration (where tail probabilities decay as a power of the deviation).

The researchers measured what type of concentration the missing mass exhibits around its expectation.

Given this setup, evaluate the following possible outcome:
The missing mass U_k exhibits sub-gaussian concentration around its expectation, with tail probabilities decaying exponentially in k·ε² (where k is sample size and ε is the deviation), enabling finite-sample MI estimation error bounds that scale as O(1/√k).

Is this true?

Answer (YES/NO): NO